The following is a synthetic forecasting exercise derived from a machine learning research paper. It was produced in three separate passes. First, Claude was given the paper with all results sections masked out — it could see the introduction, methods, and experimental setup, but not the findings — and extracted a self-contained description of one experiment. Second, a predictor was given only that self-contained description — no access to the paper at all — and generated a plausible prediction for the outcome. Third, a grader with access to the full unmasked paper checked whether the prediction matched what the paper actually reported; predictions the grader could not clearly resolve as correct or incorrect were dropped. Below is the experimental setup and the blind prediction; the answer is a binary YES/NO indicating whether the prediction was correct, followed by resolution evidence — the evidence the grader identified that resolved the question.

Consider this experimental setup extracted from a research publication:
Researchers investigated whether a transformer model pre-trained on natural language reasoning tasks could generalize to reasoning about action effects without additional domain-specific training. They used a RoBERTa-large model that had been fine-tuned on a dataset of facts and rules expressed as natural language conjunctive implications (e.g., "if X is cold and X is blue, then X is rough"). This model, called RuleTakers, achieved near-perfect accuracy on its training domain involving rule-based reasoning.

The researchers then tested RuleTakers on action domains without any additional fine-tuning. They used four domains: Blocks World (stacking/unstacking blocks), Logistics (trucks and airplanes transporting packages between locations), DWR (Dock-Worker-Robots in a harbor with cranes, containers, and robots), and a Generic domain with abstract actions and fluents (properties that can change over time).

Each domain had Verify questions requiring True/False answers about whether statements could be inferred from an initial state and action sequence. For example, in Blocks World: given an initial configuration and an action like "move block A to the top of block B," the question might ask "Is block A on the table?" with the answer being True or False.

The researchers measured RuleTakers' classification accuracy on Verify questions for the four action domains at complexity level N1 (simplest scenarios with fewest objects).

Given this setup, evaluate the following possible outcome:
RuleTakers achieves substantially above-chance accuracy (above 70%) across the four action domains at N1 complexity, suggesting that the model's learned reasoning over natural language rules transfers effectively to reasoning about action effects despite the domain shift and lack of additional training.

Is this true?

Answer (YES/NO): NO